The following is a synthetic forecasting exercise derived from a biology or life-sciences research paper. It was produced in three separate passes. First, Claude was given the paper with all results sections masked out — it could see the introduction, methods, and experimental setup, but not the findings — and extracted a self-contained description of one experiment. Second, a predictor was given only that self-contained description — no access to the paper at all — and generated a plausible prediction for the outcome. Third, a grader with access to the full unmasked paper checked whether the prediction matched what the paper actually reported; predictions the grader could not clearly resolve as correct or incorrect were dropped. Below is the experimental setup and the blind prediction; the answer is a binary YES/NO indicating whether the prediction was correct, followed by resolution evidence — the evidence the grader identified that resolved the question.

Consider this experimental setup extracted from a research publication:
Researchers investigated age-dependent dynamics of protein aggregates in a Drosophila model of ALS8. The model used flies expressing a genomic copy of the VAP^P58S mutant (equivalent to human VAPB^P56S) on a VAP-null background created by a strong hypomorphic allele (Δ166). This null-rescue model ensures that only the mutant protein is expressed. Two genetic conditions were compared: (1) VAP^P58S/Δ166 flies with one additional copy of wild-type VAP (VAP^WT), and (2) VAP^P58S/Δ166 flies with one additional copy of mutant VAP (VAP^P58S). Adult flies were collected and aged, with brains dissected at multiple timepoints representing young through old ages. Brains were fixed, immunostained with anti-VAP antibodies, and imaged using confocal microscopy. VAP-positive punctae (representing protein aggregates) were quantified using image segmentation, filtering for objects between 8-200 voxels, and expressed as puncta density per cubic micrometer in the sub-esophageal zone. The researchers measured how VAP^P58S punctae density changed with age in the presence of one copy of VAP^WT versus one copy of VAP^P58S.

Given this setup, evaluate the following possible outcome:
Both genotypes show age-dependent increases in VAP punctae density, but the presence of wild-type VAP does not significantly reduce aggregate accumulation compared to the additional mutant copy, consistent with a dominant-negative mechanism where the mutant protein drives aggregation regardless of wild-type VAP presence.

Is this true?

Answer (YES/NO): NO